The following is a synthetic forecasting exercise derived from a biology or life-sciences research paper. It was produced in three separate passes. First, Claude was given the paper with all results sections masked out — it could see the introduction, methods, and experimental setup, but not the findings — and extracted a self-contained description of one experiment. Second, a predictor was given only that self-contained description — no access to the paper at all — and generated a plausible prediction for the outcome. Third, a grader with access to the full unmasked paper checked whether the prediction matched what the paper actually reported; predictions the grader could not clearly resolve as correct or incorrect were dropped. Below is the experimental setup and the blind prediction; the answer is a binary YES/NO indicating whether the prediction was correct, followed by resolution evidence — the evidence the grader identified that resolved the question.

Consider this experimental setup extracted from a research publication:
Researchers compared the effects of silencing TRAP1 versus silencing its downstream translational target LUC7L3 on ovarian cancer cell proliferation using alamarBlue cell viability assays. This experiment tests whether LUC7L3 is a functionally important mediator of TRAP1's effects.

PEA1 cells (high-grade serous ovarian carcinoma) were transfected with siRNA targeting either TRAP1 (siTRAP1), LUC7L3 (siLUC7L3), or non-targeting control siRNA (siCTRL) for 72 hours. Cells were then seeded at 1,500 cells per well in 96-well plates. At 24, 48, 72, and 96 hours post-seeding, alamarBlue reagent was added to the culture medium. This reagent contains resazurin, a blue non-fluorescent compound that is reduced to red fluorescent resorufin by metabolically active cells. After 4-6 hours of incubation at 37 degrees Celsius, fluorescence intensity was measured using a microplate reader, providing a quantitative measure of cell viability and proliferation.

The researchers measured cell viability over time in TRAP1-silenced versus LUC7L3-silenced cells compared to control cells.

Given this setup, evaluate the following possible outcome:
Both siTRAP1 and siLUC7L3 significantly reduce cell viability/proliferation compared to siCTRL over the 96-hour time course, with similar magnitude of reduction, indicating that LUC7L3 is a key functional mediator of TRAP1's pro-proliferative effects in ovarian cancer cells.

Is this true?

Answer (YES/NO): YES